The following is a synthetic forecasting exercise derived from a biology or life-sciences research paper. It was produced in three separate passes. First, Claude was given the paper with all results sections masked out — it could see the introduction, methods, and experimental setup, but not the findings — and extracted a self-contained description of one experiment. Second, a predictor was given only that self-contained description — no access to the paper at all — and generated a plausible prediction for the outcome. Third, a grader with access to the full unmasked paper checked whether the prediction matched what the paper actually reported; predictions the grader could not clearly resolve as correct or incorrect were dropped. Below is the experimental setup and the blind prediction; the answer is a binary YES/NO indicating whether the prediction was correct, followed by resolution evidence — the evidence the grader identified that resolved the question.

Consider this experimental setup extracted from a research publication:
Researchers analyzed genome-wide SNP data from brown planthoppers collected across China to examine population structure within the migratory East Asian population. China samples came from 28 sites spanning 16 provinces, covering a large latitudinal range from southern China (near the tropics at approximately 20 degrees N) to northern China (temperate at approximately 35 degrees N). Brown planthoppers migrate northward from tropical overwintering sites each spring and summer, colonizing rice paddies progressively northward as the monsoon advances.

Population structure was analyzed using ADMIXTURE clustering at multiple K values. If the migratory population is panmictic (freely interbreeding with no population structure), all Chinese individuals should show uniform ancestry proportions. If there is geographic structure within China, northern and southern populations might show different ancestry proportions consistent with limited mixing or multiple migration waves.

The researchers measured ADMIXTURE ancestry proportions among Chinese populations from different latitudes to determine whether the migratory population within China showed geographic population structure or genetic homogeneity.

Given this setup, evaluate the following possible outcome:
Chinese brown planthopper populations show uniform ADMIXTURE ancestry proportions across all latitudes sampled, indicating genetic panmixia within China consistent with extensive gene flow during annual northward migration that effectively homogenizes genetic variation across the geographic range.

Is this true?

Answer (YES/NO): NO